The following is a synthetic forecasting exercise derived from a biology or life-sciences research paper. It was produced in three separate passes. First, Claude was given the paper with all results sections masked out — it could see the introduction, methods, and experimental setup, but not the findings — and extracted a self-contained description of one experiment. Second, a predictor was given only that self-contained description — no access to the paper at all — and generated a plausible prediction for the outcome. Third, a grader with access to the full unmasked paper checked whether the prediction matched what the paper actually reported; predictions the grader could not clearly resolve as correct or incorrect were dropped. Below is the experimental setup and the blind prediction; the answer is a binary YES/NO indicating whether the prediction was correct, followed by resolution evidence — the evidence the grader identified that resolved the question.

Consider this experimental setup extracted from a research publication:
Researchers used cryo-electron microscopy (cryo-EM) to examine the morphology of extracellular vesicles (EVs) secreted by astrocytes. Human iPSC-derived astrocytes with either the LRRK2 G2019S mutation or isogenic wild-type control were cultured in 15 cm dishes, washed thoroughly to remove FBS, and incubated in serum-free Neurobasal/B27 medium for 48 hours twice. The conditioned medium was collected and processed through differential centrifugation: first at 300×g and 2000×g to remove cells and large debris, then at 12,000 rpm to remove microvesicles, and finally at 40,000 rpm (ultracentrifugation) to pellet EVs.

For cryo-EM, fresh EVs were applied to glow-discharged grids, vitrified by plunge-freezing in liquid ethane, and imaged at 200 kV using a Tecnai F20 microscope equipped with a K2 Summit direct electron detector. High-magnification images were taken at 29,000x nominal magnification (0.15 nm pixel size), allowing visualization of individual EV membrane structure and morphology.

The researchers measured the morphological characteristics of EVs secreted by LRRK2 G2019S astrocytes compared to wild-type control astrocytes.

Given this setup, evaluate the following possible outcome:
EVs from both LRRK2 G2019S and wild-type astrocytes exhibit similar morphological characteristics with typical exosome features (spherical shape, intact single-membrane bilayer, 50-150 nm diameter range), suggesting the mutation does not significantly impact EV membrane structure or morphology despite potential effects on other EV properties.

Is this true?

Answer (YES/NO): NO